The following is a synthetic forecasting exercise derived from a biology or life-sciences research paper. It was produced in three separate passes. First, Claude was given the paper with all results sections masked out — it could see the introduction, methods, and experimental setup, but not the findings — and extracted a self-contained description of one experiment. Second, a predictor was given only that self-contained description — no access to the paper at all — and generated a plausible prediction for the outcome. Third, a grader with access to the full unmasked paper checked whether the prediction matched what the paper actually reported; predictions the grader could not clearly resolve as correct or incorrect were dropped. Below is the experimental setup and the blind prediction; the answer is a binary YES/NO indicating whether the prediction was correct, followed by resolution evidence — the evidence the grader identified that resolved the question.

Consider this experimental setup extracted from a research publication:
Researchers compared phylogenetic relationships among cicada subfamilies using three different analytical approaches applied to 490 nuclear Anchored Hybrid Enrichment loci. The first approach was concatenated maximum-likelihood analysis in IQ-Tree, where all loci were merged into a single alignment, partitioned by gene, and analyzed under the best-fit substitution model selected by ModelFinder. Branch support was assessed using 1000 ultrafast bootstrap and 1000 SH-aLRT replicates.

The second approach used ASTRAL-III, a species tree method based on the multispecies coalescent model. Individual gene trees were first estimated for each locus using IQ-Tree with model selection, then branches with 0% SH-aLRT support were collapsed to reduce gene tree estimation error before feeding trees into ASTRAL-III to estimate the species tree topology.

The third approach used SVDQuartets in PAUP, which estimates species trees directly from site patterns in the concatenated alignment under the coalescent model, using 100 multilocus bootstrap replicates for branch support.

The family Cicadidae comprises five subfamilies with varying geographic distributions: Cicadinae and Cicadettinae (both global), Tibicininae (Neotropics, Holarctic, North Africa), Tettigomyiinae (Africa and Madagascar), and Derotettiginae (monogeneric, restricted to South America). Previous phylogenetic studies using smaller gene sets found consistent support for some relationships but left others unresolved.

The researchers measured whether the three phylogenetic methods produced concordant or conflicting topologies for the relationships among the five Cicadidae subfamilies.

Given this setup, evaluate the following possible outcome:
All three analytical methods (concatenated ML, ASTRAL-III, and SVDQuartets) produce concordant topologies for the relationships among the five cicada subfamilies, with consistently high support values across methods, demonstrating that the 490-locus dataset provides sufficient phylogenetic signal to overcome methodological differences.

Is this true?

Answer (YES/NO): NO